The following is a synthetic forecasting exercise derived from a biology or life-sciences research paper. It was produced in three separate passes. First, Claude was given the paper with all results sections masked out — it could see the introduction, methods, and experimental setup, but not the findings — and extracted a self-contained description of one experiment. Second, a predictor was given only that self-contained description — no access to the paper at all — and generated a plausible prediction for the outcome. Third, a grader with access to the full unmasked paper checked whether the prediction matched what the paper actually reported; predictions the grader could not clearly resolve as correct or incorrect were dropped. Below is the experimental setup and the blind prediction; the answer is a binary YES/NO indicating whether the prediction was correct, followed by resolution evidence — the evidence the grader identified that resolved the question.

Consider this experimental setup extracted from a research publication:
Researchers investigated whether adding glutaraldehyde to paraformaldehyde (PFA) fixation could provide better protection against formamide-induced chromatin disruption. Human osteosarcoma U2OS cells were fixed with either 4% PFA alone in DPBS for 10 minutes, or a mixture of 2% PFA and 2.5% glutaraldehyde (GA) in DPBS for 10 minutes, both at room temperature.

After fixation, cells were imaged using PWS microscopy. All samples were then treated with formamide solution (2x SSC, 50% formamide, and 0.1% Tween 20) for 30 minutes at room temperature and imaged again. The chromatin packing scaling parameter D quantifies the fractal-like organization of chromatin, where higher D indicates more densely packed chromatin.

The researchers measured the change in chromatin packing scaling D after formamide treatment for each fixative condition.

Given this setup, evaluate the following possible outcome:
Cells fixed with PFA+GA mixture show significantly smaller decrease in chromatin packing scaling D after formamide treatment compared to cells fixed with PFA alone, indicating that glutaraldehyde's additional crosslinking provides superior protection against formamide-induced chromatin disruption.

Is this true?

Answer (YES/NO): YES